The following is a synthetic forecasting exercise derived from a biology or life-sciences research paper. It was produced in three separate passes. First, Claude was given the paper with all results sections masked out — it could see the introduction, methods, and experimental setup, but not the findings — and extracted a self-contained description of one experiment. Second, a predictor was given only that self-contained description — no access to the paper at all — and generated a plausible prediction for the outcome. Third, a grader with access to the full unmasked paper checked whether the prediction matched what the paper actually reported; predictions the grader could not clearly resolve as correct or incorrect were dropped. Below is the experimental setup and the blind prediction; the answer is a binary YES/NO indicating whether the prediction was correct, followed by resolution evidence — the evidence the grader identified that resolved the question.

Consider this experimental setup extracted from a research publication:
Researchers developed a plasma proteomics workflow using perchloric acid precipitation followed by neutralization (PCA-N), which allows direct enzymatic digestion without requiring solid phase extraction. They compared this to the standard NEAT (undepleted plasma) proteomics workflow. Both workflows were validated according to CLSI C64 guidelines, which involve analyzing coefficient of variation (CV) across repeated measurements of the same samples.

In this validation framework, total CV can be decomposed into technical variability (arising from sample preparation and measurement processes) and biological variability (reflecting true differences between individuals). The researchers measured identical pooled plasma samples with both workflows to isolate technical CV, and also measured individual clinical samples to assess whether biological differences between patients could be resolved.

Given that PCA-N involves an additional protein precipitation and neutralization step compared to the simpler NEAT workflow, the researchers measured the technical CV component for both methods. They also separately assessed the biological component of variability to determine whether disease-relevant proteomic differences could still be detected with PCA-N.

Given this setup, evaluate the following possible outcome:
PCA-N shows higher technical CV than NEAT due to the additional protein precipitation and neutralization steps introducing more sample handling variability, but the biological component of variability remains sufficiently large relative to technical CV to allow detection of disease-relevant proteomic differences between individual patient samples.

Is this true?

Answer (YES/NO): YES